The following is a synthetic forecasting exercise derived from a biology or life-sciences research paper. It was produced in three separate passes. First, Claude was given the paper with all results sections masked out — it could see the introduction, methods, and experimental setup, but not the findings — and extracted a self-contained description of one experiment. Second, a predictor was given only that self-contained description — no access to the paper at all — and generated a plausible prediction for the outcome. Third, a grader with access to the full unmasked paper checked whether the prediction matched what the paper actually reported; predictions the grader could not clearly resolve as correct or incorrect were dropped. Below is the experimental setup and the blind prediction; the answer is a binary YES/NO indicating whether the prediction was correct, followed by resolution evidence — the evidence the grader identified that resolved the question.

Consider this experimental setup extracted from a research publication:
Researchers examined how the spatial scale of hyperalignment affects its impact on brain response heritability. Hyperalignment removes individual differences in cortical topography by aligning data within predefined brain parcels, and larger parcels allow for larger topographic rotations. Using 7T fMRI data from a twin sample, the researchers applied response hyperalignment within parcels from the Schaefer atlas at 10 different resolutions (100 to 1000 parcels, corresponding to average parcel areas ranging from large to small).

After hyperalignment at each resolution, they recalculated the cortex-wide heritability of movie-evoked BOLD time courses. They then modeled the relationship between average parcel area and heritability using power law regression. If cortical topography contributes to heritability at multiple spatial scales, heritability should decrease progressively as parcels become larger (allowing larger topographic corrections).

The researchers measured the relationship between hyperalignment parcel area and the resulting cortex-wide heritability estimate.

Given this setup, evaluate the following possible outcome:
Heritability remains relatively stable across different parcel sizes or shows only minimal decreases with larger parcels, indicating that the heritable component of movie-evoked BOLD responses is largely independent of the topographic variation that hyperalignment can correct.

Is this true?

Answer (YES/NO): NO